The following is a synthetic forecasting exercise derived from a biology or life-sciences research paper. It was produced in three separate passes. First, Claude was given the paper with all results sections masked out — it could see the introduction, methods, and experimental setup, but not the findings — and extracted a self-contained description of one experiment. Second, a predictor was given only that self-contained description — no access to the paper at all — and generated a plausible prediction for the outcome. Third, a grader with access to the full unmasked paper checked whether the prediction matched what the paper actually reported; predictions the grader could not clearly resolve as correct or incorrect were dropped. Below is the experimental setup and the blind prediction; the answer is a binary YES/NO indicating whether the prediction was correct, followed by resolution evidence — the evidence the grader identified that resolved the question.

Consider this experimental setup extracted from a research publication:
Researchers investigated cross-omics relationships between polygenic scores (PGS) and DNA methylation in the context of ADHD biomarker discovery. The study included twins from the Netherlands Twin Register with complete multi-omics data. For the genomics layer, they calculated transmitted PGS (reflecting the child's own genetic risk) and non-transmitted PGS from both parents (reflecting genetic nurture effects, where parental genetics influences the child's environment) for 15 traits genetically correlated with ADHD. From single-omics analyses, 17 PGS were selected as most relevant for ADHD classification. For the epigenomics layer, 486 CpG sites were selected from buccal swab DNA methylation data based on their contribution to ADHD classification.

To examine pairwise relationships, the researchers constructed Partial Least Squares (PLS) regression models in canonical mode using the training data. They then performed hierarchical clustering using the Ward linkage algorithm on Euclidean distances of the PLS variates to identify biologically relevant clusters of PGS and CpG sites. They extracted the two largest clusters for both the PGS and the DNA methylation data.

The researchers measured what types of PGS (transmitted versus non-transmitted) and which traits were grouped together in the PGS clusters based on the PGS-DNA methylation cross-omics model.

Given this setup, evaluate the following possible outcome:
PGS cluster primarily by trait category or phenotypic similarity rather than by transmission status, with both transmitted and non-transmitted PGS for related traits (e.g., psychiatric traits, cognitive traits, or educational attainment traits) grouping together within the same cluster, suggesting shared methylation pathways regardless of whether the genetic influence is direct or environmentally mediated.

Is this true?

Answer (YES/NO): NO